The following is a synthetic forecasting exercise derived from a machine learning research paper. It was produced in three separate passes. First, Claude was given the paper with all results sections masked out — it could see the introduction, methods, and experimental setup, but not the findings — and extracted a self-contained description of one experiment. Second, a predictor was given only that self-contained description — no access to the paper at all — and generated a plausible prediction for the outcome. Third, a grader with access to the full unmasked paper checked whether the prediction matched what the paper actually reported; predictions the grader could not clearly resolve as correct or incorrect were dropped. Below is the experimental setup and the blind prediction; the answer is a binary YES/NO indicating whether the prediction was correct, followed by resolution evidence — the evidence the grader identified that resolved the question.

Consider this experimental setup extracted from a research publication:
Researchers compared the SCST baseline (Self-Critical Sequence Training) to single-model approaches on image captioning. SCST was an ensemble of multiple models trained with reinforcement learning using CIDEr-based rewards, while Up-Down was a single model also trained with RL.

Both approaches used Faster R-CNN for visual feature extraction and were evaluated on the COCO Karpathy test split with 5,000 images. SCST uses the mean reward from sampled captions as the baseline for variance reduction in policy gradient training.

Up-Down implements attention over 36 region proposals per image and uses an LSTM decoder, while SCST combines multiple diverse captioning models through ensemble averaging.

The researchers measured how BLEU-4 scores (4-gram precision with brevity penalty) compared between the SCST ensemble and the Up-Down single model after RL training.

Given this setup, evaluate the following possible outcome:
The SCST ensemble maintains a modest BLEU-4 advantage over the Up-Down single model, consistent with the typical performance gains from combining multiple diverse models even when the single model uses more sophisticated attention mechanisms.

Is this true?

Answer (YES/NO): NO